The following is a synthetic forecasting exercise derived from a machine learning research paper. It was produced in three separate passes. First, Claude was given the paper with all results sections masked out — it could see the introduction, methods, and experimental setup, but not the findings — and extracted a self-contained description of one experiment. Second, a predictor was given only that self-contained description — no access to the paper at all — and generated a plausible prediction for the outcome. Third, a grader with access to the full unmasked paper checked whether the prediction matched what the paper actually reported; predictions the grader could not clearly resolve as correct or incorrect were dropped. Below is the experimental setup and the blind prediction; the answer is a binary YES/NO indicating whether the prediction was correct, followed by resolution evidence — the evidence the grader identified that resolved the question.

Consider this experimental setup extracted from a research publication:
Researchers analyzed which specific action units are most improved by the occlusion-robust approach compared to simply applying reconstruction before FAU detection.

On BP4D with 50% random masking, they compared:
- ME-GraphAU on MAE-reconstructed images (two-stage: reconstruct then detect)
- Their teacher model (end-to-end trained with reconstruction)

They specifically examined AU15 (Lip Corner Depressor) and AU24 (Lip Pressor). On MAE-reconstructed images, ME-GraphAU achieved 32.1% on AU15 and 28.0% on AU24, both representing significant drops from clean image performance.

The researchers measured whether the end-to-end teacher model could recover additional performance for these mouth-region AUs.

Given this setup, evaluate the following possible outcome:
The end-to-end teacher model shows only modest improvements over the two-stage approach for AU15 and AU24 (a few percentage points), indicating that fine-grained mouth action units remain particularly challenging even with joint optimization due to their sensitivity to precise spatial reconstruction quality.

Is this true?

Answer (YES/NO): NO